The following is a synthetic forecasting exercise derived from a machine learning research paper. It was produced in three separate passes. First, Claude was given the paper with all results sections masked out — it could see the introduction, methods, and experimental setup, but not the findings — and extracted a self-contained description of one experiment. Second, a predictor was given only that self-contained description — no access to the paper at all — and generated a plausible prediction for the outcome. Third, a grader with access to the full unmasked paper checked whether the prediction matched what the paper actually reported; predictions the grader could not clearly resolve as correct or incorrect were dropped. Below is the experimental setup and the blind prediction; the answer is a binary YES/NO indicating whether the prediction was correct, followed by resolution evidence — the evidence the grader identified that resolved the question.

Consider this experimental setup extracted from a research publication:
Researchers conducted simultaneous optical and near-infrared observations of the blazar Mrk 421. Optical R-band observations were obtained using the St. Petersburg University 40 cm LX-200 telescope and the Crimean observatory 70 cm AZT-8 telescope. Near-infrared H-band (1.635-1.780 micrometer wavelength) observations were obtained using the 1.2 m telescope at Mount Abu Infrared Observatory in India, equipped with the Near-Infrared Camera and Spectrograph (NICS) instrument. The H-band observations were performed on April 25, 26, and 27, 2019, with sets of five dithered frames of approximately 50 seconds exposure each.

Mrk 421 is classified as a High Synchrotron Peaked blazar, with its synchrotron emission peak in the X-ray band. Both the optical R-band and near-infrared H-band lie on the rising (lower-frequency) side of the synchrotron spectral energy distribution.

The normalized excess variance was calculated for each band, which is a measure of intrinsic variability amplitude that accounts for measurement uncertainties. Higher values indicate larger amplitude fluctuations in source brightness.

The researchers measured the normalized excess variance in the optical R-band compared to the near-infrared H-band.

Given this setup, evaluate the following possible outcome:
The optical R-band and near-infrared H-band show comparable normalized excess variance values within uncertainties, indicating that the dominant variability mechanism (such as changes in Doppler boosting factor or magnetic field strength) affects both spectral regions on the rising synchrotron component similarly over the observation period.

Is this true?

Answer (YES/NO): YES